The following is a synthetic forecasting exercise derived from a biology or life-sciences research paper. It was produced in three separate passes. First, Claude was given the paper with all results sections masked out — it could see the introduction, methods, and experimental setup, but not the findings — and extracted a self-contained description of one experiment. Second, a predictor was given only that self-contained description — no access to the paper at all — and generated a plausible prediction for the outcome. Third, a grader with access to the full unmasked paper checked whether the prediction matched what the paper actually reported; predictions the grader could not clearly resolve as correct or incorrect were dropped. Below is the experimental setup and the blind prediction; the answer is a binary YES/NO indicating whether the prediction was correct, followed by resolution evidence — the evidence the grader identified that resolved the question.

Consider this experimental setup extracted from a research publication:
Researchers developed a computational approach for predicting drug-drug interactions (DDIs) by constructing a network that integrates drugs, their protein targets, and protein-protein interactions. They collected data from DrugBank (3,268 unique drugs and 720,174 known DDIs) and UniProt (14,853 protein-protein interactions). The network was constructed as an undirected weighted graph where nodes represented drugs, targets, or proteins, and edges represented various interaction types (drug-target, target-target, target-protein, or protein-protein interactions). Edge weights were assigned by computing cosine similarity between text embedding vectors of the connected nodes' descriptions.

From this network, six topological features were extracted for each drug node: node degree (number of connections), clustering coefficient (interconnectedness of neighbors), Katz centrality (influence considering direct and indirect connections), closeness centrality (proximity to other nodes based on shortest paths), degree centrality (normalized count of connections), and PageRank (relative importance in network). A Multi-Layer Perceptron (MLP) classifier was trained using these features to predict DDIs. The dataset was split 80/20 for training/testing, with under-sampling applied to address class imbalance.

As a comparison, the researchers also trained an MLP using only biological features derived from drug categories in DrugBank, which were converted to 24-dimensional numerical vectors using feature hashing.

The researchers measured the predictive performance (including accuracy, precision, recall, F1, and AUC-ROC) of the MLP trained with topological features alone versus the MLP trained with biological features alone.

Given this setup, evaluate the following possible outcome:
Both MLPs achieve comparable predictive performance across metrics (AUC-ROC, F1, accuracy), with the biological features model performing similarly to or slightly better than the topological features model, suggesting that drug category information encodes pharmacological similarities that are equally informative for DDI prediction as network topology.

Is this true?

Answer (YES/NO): NO